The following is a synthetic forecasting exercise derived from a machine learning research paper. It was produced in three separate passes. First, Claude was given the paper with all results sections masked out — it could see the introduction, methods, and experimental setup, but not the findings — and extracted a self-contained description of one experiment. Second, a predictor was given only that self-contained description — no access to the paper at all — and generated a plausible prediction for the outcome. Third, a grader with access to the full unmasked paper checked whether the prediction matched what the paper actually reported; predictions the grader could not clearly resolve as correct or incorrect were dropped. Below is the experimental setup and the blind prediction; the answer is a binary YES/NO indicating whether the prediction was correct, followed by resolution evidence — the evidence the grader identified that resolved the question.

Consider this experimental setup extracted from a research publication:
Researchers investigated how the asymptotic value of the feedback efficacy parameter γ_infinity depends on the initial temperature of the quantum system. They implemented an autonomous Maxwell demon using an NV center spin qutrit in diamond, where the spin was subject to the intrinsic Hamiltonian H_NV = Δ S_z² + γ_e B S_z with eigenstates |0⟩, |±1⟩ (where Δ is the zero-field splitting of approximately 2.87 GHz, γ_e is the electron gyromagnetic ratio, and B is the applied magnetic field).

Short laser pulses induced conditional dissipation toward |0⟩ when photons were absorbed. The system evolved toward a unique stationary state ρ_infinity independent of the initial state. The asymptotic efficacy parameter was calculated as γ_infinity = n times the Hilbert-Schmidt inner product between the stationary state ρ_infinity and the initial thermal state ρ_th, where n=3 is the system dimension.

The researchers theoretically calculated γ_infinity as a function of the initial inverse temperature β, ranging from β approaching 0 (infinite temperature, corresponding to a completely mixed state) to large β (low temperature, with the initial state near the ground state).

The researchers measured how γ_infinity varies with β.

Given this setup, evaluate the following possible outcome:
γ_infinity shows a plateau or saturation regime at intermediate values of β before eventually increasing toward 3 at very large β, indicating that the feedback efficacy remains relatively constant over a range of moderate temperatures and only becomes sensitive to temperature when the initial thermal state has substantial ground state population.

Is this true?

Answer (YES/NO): NO